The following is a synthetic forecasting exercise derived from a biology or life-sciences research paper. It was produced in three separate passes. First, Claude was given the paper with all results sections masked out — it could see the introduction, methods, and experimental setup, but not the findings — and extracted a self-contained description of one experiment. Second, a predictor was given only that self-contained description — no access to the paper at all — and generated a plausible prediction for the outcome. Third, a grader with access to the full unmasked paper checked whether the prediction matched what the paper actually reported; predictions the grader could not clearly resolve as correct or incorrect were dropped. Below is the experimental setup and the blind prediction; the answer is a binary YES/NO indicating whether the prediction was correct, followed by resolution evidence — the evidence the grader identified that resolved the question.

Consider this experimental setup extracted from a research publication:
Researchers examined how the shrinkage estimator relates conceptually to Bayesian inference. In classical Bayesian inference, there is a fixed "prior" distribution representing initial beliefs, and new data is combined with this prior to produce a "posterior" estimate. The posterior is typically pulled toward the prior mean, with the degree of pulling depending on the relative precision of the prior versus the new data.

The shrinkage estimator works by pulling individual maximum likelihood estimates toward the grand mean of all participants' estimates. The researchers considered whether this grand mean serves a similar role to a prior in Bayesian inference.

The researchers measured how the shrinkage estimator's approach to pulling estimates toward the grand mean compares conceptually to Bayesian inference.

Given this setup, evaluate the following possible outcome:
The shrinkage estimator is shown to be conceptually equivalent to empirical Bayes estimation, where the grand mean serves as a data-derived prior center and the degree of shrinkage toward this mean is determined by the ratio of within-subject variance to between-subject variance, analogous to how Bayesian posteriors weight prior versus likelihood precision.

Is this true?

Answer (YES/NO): NO